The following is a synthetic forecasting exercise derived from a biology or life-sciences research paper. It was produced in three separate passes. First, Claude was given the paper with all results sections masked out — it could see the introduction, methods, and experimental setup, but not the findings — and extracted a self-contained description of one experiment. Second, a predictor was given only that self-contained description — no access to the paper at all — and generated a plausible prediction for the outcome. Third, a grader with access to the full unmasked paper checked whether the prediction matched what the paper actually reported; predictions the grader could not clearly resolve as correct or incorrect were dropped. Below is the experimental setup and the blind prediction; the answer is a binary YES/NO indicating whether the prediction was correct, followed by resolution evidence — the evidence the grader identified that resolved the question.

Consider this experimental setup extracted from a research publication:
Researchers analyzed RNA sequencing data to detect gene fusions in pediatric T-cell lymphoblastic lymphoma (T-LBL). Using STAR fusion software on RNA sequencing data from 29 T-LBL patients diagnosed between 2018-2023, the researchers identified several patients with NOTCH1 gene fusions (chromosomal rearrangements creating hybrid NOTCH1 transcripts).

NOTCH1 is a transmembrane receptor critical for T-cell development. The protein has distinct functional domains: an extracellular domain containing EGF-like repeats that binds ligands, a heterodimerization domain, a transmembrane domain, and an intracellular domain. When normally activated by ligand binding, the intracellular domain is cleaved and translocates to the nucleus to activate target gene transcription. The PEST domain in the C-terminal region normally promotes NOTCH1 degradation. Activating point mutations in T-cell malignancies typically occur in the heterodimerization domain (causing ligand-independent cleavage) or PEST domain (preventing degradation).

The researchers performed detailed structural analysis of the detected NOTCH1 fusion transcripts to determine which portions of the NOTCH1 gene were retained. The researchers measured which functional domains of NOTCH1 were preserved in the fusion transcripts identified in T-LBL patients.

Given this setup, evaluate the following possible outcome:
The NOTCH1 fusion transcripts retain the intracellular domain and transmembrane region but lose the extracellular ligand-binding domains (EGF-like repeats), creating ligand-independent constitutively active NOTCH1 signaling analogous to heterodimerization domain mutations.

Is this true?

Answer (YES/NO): NO